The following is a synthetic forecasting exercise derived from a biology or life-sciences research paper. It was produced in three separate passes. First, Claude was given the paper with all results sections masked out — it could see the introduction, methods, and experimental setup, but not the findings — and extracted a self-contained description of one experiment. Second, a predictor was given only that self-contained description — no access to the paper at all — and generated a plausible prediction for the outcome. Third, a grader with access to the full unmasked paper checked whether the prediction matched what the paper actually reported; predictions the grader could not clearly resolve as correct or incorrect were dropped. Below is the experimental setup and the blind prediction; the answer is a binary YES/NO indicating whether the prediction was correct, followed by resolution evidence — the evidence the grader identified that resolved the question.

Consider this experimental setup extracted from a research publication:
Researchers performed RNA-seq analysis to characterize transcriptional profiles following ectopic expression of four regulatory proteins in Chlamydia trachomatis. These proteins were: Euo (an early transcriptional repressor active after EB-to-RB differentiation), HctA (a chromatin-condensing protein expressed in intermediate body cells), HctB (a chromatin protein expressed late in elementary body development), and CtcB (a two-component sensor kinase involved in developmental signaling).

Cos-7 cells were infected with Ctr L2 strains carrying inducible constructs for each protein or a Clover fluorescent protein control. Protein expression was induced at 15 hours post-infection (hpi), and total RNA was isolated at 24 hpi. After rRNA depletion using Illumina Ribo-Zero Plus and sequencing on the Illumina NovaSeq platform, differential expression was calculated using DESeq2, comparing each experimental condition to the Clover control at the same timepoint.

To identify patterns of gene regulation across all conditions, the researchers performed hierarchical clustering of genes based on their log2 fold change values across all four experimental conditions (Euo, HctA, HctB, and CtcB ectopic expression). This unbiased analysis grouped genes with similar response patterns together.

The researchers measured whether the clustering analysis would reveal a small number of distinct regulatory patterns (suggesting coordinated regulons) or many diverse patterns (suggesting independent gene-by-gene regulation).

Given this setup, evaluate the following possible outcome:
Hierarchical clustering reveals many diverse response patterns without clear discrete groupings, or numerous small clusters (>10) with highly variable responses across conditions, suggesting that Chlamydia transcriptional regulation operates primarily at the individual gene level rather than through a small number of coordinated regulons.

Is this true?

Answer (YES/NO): NO